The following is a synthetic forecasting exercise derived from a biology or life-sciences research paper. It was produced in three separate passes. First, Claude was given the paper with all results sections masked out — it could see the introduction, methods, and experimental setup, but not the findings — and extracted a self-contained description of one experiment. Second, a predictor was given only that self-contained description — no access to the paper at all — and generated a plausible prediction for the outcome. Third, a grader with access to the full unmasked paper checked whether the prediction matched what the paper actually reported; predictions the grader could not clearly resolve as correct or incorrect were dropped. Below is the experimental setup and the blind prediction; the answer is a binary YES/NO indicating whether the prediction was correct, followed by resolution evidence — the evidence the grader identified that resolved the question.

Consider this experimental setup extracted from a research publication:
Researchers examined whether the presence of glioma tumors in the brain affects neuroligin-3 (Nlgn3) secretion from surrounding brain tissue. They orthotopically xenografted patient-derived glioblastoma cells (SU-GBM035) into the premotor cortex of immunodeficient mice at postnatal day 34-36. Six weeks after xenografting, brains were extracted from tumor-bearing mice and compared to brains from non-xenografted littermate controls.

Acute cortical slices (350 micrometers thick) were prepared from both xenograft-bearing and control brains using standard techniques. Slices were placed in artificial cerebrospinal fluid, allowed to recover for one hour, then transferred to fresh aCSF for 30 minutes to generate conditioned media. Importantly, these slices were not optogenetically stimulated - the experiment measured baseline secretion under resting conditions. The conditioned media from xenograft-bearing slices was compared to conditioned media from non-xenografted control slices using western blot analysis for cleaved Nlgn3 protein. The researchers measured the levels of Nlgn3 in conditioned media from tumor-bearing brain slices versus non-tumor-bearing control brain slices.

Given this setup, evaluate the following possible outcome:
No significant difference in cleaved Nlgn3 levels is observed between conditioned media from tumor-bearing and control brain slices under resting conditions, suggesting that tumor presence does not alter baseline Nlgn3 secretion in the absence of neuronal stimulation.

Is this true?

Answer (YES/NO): NO